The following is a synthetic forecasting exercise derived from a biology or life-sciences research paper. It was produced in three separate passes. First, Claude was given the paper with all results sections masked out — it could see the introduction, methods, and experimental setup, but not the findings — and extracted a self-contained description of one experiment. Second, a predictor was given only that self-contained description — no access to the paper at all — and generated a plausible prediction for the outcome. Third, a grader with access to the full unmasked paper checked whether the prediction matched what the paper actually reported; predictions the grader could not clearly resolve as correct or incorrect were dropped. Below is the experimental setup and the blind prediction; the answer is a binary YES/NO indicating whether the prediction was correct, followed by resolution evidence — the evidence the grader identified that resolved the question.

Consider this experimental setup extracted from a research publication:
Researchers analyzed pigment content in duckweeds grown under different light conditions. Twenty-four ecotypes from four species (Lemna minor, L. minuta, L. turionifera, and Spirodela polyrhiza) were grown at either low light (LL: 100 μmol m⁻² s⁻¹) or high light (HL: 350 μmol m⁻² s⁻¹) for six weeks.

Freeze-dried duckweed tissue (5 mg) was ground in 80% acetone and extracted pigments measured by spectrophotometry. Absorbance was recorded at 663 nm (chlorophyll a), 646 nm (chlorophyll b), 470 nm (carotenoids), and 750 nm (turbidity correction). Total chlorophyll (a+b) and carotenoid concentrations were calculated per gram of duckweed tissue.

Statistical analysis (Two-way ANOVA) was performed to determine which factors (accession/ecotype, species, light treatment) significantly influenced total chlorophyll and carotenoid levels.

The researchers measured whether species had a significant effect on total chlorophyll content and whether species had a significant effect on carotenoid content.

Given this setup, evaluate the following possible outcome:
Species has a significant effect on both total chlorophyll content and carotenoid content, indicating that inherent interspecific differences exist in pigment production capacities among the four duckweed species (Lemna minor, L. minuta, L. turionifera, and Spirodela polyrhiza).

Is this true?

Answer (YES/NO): NO